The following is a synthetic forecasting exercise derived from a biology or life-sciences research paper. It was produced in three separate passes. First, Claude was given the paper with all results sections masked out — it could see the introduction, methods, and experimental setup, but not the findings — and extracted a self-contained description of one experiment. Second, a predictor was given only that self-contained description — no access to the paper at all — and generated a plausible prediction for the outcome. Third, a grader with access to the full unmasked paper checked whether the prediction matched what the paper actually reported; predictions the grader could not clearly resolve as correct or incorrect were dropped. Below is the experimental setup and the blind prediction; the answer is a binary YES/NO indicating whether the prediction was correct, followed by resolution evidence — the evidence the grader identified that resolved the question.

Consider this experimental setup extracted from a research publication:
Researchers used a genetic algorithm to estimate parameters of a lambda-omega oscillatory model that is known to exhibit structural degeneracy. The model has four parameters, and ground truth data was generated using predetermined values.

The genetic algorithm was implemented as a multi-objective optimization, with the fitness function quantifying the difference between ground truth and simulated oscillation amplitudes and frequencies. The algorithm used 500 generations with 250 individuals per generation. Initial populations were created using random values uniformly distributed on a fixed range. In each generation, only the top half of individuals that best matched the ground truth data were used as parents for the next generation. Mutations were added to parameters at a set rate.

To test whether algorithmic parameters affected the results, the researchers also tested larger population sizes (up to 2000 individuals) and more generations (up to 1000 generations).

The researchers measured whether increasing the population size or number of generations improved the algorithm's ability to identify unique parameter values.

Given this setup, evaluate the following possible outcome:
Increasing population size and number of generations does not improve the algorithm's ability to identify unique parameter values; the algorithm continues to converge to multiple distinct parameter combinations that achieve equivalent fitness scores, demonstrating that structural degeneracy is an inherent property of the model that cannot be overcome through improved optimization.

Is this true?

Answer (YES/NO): YES